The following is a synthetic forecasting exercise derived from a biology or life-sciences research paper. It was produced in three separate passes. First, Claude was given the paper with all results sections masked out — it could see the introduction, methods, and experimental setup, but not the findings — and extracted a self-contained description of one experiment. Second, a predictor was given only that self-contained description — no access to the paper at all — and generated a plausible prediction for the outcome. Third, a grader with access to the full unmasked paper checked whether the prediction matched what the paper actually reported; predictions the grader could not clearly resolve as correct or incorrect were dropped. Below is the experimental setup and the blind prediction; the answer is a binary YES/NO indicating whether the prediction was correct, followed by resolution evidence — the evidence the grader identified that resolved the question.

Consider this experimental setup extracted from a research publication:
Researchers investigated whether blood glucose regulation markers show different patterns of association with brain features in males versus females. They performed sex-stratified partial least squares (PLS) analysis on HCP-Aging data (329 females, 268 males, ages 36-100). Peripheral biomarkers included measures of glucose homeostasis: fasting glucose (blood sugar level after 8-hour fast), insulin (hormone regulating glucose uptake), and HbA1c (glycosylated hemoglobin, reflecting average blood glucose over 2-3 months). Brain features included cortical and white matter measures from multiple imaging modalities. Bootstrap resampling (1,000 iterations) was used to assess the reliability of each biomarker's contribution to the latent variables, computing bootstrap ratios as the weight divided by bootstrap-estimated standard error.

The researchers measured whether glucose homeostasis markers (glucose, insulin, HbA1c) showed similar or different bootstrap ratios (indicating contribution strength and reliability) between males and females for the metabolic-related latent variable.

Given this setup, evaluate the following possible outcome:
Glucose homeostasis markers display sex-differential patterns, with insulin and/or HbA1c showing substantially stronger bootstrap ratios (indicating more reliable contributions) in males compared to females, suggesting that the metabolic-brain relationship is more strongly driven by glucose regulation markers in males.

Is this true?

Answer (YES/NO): NO